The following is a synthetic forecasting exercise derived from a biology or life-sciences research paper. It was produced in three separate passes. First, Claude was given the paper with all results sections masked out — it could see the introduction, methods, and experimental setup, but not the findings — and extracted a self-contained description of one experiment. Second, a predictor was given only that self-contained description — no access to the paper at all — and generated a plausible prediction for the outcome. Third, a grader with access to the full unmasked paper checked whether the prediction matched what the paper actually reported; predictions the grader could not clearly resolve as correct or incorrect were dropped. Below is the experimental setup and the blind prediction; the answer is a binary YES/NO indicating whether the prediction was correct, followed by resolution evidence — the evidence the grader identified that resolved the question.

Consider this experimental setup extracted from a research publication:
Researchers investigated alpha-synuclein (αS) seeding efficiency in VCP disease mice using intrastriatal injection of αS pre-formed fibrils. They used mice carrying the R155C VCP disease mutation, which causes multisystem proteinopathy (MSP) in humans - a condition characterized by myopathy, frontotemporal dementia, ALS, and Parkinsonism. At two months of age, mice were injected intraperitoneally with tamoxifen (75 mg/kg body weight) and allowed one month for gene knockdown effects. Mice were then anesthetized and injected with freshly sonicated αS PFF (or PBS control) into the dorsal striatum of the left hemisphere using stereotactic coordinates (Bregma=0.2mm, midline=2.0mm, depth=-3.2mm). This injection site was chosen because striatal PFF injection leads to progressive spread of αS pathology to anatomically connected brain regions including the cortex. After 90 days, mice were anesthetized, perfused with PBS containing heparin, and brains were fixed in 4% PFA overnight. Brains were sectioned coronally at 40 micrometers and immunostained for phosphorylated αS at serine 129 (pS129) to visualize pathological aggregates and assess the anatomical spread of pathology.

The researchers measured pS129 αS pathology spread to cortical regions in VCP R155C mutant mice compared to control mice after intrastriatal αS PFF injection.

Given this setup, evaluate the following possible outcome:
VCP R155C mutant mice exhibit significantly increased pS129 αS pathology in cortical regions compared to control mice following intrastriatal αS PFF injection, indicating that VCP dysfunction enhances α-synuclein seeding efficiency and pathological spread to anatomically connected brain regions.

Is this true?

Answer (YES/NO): YES